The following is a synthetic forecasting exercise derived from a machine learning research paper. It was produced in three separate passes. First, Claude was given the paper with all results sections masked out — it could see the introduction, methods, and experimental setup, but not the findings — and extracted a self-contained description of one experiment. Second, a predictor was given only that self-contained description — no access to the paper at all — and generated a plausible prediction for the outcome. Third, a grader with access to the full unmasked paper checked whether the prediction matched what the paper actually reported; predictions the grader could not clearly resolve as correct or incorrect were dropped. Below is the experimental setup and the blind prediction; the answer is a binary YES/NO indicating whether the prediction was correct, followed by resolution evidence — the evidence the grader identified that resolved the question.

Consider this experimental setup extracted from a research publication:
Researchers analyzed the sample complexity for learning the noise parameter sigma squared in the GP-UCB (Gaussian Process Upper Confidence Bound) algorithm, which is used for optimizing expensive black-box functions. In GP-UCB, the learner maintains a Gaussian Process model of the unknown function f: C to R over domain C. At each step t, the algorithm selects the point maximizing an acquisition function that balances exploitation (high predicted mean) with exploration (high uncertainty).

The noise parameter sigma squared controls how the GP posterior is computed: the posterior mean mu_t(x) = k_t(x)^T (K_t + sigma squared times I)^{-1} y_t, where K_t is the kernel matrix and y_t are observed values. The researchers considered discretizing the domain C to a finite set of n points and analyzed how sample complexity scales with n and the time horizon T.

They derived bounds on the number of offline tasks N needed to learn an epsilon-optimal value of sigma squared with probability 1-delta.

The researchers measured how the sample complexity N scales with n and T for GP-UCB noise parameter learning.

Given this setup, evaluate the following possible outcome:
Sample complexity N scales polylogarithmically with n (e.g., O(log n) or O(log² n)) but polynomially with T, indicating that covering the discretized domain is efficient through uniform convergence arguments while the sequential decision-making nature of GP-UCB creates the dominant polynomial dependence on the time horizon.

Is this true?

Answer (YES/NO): YES